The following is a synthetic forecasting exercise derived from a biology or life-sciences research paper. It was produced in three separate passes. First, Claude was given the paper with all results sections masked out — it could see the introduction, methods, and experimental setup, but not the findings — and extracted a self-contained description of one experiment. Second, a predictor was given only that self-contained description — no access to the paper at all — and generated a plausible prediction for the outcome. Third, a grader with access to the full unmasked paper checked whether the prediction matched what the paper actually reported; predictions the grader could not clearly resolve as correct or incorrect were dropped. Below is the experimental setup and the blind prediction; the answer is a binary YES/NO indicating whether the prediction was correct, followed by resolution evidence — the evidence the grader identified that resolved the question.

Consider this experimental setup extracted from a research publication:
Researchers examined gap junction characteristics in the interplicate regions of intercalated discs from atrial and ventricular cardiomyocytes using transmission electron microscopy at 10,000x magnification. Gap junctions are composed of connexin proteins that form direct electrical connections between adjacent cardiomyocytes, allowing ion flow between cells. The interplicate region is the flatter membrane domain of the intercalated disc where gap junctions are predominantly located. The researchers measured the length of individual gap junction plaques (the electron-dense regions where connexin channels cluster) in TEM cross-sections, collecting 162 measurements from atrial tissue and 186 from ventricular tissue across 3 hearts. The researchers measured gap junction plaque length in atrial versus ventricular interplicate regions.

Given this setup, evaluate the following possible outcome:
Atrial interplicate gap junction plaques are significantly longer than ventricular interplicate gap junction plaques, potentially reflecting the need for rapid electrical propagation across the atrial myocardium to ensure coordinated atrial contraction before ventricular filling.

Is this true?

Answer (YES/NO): NO